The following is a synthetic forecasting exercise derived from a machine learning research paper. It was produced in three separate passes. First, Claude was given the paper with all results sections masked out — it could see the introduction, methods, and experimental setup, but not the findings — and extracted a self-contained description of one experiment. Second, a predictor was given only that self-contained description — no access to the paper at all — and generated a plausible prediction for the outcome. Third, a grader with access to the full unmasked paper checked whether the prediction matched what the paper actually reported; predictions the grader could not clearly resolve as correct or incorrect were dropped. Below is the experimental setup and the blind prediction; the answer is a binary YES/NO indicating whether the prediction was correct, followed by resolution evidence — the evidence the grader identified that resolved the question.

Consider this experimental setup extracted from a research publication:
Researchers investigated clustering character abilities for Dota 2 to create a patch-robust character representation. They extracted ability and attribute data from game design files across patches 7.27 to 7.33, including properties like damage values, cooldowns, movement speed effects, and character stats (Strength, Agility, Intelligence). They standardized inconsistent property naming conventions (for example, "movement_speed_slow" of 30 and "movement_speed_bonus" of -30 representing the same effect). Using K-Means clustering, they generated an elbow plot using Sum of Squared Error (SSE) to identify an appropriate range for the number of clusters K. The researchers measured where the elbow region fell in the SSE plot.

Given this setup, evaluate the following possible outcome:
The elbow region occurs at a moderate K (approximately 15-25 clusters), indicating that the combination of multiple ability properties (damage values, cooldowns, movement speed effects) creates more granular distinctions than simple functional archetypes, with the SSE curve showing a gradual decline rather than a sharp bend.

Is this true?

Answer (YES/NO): NO